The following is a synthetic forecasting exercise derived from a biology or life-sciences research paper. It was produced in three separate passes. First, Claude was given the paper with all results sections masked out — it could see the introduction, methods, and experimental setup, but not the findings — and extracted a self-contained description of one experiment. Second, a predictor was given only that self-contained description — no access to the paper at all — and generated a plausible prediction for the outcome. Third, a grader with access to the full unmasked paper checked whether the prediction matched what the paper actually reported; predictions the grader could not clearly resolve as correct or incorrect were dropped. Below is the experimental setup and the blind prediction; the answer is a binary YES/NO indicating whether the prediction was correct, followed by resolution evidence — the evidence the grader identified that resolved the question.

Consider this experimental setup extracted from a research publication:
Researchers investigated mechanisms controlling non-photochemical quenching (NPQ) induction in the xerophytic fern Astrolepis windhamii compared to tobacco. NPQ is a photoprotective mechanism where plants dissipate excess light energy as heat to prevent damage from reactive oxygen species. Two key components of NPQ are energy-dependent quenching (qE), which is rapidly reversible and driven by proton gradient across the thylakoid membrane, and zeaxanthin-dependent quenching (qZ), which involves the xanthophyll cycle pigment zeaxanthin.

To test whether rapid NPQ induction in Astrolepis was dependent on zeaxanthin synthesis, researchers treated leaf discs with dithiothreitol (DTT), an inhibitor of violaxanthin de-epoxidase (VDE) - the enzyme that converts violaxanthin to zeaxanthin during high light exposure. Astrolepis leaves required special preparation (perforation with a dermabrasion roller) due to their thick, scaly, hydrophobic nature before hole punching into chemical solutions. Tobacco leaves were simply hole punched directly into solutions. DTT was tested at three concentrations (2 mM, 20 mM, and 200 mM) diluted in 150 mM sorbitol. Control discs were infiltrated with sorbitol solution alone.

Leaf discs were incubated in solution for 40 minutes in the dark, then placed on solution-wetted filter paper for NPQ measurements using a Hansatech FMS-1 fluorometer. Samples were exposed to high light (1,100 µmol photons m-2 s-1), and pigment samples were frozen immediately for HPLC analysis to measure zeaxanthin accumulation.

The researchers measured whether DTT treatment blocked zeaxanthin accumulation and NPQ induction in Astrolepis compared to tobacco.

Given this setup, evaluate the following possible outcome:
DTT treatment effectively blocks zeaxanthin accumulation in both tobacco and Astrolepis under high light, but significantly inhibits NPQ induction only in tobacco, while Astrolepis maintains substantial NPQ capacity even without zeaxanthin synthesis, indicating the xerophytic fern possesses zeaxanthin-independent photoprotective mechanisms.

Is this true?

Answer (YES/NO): NO